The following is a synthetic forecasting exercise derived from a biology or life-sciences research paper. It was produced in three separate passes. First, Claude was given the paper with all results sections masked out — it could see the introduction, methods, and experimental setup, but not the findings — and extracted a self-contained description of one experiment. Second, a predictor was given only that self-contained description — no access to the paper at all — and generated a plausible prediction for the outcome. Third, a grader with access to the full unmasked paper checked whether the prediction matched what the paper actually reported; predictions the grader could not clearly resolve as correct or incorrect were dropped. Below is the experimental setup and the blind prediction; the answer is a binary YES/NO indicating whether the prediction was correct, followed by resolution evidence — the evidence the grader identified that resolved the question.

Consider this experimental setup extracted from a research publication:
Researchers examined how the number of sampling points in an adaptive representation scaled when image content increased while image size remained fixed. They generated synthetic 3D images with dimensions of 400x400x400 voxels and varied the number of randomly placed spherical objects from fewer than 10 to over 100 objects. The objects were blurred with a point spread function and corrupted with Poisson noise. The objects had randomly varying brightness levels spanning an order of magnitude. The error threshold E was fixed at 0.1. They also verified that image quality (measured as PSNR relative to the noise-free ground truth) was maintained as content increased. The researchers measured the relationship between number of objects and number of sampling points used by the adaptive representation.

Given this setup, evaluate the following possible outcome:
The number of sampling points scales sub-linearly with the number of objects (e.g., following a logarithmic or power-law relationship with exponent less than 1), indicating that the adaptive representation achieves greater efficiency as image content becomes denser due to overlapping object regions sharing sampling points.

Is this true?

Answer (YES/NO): NO